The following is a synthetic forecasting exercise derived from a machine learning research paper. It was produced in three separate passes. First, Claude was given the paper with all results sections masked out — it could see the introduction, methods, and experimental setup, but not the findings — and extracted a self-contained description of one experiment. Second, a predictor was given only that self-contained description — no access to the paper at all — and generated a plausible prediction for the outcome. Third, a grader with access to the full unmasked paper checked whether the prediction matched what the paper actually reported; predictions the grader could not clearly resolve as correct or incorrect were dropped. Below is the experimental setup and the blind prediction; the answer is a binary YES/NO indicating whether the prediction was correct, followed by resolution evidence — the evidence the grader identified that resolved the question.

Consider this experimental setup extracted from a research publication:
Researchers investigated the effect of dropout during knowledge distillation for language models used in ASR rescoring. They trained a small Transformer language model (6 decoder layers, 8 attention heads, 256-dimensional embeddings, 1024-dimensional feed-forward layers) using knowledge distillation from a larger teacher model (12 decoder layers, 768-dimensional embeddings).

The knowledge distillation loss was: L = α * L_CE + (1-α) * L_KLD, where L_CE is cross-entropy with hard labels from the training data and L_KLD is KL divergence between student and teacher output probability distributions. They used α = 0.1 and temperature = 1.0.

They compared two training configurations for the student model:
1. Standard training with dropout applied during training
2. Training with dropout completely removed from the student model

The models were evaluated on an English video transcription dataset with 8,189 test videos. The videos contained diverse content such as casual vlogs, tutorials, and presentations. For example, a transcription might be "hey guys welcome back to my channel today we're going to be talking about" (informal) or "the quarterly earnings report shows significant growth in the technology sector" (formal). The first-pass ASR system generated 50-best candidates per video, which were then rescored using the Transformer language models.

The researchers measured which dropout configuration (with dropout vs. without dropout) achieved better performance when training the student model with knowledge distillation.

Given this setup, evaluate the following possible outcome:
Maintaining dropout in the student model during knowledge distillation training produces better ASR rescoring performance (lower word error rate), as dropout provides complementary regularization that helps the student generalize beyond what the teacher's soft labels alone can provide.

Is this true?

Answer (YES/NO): NO